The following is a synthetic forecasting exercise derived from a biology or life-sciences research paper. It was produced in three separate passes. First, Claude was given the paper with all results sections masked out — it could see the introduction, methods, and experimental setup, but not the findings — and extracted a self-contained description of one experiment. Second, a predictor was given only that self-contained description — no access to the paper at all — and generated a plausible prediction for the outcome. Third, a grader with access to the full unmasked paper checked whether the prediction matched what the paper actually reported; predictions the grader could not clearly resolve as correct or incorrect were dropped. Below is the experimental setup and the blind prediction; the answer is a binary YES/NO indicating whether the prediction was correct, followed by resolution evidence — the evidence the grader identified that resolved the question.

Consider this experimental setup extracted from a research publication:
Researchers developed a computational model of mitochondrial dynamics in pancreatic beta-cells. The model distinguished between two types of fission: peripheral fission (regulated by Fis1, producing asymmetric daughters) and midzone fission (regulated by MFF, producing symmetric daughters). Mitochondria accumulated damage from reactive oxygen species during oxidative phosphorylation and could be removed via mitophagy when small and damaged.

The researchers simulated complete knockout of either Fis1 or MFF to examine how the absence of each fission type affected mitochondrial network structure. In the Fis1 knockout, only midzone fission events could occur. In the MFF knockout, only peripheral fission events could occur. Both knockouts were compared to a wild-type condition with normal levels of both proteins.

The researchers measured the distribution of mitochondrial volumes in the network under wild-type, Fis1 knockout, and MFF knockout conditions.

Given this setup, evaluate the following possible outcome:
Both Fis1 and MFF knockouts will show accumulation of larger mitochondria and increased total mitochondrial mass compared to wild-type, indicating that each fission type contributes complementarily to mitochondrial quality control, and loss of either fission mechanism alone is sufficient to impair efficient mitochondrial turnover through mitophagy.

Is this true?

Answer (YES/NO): NO